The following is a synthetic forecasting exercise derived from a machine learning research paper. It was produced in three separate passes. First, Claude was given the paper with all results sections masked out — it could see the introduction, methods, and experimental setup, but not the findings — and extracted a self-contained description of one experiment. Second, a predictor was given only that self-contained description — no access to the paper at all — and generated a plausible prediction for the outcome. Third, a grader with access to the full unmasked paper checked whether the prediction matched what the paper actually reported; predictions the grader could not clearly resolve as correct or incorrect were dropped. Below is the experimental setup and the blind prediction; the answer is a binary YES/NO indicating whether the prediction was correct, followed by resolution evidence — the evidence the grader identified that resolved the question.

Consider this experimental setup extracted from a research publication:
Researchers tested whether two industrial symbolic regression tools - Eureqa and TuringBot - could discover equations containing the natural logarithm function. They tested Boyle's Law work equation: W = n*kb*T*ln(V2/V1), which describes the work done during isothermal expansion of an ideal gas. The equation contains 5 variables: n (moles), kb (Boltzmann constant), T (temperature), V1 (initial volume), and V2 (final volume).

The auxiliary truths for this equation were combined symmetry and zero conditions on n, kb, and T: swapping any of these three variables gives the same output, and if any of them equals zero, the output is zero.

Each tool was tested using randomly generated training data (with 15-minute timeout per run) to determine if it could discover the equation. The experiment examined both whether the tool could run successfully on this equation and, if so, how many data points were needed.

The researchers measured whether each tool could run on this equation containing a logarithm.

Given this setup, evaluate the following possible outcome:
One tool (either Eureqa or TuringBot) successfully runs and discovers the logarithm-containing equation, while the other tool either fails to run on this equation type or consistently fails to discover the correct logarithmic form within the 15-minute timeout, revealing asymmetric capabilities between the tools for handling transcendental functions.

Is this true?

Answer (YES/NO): YES